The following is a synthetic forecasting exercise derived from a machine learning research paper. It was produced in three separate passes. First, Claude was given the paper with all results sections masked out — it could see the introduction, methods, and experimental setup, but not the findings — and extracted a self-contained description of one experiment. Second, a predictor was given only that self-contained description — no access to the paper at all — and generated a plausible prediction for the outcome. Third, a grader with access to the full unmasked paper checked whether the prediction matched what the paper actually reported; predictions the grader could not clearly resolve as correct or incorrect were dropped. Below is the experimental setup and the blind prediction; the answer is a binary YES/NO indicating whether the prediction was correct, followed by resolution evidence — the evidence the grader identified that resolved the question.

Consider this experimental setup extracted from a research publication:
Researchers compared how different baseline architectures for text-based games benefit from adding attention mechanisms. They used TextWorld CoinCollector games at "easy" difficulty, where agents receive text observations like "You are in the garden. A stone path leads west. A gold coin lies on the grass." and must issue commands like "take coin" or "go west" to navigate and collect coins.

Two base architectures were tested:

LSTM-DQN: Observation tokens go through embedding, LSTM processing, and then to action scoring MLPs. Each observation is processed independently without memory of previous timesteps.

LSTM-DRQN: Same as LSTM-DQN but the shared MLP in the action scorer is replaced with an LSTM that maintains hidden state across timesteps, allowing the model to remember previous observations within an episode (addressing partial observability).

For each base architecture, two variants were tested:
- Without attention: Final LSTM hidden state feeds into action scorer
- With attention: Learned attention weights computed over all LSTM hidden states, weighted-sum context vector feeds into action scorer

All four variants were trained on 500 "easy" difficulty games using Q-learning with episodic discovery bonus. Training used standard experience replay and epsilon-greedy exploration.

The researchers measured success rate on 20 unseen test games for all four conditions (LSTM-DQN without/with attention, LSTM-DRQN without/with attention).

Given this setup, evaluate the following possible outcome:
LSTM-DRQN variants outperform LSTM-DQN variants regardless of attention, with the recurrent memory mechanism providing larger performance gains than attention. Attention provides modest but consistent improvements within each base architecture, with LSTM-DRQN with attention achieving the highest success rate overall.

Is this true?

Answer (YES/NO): NO